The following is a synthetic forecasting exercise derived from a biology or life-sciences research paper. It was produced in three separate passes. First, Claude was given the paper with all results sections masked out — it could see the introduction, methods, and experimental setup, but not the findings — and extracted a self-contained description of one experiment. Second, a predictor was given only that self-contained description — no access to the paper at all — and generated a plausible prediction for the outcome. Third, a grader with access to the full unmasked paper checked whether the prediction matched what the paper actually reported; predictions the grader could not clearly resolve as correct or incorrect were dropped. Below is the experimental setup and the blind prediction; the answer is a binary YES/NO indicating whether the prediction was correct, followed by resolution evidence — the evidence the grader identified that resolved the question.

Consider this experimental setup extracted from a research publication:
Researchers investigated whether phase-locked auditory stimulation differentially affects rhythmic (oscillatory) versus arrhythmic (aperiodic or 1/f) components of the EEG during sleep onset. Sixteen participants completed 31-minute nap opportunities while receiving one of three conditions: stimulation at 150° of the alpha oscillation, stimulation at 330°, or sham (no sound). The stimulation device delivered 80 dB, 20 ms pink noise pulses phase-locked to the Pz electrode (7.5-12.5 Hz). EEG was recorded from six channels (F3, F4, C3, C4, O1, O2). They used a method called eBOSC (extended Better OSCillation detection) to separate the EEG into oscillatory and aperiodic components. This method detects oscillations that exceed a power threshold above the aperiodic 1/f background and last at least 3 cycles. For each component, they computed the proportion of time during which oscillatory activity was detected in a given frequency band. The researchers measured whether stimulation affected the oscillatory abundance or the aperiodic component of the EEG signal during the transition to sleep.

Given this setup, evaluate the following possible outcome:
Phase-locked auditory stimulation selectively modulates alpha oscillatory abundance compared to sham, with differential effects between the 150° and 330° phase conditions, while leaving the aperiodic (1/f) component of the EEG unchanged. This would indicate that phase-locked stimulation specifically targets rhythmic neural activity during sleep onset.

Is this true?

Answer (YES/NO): NO